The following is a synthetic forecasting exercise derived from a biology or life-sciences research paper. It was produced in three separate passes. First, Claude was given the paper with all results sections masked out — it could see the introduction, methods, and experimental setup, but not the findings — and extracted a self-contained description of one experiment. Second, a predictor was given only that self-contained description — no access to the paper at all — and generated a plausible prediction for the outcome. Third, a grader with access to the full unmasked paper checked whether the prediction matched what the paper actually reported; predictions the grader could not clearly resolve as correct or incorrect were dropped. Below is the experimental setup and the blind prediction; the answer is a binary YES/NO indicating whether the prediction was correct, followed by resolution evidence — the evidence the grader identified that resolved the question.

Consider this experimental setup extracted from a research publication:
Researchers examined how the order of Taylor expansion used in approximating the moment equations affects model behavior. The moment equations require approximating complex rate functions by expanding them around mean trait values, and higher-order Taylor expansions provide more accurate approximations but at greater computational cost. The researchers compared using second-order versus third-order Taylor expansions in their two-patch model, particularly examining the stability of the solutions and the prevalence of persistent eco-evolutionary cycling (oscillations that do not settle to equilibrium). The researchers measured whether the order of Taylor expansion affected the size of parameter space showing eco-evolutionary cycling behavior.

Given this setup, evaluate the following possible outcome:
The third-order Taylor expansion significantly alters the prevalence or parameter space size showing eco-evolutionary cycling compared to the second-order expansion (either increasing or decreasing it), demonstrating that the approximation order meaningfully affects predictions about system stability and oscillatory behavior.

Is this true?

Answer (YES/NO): YES